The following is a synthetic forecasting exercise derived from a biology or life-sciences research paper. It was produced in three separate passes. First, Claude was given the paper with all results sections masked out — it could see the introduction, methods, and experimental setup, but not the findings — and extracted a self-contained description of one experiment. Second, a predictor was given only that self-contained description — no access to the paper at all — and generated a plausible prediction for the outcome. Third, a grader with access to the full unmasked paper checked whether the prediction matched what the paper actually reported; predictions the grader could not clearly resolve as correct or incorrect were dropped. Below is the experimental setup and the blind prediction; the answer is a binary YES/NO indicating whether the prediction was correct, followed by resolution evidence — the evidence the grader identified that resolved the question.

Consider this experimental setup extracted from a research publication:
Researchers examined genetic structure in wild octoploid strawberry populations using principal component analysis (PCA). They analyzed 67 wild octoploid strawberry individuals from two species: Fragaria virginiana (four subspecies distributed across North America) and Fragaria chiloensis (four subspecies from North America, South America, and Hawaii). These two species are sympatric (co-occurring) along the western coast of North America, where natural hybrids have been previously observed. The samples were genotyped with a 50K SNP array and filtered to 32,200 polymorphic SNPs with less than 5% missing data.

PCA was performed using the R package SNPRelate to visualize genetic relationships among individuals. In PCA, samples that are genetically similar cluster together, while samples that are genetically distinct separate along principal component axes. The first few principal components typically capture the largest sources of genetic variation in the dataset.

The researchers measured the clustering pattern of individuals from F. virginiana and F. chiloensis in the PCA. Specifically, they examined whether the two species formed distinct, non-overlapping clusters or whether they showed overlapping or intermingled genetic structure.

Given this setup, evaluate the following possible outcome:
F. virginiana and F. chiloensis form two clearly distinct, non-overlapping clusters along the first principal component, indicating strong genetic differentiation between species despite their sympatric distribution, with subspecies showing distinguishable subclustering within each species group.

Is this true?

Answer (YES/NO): NO